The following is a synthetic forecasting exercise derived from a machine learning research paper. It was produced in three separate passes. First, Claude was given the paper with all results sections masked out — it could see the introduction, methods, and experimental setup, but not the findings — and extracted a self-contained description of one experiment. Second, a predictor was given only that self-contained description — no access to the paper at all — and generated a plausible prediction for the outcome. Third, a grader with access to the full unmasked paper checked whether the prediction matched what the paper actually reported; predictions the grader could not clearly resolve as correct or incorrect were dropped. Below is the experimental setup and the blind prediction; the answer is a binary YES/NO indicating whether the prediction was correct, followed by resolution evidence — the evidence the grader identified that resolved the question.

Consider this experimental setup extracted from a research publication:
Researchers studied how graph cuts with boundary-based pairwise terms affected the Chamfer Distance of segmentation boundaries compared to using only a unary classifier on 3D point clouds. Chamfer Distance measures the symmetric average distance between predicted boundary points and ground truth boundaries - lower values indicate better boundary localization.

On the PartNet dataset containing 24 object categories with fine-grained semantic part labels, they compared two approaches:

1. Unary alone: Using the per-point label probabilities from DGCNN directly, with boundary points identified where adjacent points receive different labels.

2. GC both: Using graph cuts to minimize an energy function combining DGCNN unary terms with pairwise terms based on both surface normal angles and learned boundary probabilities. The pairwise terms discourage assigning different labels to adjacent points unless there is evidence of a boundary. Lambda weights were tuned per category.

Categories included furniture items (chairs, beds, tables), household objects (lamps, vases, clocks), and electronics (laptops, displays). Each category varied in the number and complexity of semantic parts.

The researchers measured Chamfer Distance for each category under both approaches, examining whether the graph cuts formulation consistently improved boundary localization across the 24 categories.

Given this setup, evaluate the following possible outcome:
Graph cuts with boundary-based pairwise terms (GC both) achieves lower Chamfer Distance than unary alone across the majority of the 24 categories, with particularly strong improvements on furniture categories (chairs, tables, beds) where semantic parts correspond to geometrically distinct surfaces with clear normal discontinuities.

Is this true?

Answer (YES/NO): NO